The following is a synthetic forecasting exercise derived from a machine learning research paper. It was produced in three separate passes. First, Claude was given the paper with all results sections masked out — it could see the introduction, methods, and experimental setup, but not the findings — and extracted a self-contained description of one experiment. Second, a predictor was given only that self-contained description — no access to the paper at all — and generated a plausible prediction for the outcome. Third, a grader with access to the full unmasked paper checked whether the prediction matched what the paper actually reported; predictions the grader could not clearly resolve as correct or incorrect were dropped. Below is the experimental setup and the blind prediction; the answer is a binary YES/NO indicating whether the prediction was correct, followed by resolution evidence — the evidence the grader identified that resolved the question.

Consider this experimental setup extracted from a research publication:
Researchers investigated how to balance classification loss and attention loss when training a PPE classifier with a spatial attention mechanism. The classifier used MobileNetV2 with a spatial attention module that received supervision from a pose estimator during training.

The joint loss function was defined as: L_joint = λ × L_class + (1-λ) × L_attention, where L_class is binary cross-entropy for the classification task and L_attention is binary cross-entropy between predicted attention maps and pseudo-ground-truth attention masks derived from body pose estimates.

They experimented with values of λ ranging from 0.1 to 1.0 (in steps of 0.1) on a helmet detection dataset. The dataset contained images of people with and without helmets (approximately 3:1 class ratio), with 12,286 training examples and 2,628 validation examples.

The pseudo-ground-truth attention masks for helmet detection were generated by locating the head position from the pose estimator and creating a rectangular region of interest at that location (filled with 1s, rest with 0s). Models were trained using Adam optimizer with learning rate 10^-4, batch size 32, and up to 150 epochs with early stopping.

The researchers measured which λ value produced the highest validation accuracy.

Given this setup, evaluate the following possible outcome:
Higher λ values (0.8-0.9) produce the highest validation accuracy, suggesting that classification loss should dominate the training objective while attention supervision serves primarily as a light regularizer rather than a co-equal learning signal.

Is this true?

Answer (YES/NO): NO